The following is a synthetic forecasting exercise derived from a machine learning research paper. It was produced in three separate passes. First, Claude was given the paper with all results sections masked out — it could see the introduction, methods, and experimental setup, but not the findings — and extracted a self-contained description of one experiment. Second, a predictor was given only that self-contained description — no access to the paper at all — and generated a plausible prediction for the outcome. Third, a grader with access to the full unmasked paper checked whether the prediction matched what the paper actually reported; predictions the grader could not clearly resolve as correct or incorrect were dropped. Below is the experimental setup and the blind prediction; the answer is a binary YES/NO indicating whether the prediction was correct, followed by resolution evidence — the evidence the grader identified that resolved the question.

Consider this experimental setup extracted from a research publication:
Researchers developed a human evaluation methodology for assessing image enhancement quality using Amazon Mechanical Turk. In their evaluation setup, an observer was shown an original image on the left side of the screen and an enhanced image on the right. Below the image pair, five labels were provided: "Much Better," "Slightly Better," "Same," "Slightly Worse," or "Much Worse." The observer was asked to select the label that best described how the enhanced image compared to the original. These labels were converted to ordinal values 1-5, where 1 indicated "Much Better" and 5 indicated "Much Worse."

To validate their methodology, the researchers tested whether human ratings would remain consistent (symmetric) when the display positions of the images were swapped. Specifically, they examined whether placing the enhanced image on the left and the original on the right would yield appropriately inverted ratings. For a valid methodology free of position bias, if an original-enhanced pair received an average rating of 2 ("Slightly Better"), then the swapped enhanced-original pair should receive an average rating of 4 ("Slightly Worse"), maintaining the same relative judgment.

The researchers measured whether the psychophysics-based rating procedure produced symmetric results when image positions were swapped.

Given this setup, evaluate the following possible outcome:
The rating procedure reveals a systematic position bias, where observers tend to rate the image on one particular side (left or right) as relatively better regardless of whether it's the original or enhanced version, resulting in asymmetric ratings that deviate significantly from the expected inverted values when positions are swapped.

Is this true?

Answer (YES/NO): NO